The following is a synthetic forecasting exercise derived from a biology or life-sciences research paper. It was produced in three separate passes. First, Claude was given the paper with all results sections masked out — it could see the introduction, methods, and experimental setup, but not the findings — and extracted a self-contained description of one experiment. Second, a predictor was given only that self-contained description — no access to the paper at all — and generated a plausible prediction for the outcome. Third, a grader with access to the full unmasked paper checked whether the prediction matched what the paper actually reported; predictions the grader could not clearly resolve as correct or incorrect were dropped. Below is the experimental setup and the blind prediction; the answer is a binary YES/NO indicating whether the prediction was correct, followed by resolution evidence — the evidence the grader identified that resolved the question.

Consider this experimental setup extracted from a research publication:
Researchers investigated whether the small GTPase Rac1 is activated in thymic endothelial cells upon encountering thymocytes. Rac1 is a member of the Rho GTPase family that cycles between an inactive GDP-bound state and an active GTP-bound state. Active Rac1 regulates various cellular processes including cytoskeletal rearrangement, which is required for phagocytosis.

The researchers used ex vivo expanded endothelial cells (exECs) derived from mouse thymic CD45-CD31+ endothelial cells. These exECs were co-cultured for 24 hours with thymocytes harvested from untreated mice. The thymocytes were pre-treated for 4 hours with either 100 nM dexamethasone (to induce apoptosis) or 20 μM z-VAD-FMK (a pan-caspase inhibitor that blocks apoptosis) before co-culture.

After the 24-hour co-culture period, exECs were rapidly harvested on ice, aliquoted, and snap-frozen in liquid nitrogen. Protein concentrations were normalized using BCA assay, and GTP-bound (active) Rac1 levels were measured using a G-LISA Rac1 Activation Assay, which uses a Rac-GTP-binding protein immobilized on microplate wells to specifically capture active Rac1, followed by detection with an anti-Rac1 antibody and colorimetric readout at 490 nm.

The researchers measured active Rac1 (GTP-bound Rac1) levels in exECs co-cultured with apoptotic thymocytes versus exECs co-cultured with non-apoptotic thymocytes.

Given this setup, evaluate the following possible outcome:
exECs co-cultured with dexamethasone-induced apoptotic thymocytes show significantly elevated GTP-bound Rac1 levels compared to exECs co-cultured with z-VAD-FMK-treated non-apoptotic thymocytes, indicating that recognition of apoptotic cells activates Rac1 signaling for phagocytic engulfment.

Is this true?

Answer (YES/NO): NO